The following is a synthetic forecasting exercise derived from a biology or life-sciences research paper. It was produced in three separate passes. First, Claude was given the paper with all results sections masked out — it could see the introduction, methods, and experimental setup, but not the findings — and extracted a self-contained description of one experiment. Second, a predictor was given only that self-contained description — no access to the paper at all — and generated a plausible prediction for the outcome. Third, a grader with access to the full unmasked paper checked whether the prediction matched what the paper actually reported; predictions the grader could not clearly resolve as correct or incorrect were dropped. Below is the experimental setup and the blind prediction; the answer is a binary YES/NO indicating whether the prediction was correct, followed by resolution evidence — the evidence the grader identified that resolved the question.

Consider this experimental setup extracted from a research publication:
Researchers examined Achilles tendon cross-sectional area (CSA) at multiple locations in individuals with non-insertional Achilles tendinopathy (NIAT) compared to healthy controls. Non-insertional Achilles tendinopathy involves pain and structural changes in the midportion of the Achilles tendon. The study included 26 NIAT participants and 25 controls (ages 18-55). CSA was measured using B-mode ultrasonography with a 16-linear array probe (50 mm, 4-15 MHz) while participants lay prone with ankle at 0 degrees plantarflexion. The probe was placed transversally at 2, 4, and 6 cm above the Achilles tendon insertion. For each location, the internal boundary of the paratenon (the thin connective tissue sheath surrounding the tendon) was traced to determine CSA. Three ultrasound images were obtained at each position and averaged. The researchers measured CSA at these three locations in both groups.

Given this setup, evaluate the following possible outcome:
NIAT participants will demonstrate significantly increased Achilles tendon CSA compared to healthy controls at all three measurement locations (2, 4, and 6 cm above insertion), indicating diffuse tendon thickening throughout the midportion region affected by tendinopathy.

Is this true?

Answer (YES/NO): NO